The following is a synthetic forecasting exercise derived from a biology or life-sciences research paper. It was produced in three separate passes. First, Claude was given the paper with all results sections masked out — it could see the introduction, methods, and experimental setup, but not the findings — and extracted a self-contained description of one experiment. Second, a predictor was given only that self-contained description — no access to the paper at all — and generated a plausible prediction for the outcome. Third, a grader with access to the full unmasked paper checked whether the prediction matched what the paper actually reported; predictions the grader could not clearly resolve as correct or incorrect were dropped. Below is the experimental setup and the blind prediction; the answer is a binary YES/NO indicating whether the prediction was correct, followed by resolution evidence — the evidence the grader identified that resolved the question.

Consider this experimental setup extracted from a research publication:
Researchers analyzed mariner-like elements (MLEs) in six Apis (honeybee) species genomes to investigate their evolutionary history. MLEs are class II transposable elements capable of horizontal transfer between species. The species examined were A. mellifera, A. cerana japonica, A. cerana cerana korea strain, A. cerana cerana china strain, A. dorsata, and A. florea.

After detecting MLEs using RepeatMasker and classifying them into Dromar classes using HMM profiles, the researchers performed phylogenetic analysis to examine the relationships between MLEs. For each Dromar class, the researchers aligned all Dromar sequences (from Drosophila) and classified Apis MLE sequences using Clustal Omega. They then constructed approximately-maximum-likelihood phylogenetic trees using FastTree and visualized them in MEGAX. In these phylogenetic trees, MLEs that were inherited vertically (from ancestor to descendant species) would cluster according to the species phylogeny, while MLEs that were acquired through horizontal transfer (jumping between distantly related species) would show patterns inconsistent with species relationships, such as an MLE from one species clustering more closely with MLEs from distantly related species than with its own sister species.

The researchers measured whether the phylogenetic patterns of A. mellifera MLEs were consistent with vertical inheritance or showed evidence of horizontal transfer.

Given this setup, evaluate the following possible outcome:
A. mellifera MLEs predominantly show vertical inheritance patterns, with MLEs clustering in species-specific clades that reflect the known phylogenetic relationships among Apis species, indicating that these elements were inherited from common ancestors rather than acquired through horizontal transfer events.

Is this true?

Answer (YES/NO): NO